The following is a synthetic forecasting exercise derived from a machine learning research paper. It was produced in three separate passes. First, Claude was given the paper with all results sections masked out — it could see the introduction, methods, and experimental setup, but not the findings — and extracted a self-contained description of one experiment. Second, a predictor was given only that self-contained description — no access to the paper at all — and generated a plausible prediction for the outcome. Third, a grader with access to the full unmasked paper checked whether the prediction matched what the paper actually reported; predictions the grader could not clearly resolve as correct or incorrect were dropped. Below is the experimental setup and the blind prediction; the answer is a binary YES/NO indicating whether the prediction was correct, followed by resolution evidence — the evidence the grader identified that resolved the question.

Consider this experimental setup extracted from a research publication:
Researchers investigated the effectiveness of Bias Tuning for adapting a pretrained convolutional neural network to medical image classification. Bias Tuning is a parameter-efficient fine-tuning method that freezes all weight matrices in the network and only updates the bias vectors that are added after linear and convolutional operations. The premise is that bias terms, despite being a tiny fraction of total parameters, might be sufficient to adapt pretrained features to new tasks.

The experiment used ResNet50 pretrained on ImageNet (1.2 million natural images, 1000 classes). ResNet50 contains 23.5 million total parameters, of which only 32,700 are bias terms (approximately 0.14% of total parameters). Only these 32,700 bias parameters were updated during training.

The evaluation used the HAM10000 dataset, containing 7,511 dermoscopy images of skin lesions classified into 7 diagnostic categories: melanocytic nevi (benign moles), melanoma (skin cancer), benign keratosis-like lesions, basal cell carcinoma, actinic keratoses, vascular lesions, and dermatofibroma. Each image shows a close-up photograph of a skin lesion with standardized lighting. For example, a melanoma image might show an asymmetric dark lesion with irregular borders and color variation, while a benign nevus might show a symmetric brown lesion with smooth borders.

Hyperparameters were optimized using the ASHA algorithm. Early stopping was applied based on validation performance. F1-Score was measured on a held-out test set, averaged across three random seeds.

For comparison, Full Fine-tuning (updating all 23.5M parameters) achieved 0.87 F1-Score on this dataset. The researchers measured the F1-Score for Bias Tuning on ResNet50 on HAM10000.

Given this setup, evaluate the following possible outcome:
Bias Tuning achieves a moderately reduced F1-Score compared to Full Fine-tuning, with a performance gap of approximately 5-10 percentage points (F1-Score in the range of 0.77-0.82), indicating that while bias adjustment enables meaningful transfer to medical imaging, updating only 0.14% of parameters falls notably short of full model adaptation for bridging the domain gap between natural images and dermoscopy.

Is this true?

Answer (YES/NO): NO